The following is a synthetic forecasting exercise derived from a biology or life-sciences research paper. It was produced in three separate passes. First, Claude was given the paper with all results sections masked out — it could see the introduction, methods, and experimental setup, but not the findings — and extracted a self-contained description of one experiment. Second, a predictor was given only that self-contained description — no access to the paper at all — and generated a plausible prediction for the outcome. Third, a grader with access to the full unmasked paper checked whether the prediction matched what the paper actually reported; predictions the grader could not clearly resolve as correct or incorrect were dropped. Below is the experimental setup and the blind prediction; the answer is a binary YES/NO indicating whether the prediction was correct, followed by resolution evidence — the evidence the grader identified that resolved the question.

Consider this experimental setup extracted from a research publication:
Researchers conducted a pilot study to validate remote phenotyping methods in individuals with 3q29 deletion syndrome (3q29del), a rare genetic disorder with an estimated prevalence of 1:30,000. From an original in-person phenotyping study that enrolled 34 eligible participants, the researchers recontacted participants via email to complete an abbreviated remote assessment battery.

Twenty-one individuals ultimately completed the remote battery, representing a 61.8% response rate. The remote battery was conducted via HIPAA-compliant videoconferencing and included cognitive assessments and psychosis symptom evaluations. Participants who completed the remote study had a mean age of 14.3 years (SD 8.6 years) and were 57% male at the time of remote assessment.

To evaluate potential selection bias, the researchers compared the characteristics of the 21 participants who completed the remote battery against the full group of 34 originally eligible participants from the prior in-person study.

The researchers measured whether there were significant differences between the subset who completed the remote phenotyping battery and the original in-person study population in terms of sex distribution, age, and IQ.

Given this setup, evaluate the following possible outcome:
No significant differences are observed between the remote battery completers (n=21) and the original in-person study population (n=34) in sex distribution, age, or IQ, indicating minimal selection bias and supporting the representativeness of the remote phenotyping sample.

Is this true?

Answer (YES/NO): YES